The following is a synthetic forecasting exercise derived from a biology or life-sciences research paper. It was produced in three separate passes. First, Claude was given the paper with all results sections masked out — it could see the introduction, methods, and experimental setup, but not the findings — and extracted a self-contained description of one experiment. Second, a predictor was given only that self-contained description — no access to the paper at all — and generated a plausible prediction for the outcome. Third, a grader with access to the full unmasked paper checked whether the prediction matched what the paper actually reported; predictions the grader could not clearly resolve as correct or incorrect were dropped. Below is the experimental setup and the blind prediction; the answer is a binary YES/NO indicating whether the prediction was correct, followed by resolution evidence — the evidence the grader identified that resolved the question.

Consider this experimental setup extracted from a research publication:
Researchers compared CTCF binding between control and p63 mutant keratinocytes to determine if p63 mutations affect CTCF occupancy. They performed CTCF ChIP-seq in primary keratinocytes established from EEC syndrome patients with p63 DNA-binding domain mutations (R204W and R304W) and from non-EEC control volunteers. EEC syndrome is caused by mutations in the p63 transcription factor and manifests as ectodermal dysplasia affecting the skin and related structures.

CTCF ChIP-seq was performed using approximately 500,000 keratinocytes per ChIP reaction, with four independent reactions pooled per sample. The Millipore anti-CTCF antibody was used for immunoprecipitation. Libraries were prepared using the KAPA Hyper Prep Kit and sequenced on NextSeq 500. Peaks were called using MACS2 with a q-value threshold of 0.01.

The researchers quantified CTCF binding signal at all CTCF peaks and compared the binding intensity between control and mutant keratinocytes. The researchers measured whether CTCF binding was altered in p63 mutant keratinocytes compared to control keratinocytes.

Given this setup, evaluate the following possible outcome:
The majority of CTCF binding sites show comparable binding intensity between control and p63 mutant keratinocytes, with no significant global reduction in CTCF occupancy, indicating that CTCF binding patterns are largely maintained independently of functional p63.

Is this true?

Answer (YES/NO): YES